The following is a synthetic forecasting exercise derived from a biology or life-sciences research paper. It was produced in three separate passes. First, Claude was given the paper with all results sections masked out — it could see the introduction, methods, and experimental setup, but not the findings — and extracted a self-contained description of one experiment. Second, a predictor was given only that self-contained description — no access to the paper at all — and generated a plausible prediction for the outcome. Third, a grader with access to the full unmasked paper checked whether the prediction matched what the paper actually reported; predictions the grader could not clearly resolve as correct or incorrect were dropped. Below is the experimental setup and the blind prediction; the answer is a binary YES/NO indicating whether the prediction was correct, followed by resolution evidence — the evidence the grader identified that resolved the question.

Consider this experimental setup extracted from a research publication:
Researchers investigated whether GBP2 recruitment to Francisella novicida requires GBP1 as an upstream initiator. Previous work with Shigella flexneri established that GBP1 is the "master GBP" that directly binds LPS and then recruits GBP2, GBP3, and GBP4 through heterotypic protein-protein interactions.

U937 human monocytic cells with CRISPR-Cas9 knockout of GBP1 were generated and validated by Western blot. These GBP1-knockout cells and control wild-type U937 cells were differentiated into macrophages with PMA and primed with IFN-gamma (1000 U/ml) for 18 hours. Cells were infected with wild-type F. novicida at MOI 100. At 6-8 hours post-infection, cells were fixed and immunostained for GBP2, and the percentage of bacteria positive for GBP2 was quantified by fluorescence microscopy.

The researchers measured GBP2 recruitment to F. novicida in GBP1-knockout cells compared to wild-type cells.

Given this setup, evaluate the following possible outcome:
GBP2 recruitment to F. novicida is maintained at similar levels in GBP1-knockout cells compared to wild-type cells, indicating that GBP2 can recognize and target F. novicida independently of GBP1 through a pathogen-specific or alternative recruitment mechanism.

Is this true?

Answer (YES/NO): NO